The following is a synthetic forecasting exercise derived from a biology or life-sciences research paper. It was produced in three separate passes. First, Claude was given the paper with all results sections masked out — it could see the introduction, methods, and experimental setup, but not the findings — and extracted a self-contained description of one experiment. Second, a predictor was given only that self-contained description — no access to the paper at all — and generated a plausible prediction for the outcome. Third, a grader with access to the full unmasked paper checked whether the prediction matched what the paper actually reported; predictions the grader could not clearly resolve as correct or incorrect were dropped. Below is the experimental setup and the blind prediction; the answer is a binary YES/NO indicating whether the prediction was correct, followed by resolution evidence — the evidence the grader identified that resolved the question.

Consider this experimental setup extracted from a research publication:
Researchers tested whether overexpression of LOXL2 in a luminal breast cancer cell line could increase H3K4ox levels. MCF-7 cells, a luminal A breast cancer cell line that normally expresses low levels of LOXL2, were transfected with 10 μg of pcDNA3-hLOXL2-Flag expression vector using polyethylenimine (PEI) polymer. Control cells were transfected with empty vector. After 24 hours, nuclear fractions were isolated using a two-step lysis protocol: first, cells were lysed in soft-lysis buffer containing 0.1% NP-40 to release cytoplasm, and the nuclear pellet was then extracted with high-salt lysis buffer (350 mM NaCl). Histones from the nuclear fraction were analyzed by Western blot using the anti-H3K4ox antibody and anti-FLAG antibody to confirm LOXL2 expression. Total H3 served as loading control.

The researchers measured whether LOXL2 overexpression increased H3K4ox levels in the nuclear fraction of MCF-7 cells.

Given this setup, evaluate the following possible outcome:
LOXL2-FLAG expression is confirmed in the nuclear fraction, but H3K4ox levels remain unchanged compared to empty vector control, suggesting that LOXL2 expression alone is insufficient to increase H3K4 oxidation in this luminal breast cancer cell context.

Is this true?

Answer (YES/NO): NO